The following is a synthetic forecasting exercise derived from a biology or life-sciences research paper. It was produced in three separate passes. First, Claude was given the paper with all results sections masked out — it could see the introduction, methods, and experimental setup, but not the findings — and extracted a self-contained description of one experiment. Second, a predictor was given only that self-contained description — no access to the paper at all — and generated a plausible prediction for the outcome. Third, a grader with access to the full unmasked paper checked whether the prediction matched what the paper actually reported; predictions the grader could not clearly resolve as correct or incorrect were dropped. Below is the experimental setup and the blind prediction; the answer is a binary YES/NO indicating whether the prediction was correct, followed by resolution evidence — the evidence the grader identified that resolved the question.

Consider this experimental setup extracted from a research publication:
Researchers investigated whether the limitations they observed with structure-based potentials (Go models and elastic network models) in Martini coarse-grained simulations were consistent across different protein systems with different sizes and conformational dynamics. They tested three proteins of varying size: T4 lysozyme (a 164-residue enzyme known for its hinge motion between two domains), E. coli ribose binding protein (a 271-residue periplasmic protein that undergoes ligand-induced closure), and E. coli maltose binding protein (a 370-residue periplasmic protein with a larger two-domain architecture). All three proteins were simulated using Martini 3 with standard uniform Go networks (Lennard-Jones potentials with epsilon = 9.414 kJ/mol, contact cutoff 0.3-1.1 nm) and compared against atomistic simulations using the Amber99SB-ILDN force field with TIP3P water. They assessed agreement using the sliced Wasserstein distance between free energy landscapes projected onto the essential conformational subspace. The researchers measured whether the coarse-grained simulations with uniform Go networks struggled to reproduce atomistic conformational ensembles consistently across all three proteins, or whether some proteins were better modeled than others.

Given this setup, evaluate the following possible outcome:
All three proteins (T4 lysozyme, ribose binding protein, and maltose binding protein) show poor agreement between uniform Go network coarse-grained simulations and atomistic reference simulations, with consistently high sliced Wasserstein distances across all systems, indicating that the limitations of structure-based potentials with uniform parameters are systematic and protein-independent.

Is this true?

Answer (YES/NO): NO